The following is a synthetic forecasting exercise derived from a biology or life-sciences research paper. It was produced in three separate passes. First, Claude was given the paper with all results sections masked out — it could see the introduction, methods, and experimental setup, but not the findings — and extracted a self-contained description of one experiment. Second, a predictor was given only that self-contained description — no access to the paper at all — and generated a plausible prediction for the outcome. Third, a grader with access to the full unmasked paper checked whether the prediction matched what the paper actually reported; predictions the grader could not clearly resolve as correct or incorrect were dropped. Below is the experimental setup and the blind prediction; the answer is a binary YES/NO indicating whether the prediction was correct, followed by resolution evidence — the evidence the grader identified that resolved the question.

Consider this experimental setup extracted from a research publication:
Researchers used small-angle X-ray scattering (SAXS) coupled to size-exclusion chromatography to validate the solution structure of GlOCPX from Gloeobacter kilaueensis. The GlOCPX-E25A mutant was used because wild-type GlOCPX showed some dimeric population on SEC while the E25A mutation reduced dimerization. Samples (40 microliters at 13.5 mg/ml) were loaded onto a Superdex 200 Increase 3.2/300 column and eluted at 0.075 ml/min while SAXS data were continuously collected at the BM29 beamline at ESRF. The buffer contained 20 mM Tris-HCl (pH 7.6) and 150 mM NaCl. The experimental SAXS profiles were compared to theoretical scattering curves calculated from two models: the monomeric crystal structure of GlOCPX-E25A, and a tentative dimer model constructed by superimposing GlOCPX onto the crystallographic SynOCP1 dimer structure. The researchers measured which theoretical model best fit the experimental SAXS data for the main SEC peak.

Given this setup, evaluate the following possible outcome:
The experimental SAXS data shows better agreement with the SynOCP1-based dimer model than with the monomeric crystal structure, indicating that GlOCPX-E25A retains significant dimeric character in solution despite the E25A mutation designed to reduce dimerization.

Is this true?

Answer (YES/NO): NO